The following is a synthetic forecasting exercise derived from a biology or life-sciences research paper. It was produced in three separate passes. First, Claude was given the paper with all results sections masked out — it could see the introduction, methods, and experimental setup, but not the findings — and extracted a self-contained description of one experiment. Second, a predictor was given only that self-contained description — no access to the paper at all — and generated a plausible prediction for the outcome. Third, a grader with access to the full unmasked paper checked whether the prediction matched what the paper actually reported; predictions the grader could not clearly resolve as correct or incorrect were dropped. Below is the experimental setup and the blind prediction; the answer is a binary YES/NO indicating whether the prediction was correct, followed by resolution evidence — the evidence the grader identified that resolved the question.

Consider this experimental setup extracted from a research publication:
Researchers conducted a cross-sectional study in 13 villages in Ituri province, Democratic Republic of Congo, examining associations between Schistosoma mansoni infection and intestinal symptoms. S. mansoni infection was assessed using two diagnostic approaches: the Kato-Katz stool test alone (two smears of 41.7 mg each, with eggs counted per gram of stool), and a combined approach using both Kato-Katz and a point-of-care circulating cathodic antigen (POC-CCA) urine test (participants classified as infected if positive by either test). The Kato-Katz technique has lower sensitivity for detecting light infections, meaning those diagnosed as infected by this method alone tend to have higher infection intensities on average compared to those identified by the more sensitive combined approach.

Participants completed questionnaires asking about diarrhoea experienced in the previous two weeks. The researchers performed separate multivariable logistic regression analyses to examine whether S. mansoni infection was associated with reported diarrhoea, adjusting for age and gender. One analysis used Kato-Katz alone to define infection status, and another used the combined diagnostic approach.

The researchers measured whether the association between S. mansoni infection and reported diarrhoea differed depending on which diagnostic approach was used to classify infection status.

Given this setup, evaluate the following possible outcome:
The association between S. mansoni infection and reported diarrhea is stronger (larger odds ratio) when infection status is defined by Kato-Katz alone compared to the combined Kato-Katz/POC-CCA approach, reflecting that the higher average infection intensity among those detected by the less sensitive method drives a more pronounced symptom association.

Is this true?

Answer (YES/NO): YES